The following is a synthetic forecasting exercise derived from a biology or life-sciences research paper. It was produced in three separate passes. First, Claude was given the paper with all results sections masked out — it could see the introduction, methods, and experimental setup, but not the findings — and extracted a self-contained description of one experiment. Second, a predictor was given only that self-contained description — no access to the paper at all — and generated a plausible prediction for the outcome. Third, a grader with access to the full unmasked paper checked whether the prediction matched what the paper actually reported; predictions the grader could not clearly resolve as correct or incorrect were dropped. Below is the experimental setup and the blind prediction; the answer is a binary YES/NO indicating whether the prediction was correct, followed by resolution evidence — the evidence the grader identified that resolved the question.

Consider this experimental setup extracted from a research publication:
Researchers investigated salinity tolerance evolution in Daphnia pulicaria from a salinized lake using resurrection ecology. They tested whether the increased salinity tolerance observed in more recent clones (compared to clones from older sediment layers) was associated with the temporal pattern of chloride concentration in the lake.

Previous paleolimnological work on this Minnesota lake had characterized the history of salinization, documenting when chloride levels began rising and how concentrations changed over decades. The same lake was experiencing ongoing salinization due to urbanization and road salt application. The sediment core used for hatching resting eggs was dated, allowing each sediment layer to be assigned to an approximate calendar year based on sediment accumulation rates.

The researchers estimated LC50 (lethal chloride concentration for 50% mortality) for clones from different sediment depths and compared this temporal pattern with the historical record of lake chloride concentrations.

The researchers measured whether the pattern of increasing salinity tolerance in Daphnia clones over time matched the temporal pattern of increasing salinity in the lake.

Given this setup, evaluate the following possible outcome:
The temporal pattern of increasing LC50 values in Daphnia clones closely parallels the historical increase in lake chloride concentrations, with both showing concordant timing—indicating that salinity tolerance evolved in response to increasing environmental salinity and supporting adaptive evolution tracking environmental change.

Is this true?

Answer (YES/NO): NO